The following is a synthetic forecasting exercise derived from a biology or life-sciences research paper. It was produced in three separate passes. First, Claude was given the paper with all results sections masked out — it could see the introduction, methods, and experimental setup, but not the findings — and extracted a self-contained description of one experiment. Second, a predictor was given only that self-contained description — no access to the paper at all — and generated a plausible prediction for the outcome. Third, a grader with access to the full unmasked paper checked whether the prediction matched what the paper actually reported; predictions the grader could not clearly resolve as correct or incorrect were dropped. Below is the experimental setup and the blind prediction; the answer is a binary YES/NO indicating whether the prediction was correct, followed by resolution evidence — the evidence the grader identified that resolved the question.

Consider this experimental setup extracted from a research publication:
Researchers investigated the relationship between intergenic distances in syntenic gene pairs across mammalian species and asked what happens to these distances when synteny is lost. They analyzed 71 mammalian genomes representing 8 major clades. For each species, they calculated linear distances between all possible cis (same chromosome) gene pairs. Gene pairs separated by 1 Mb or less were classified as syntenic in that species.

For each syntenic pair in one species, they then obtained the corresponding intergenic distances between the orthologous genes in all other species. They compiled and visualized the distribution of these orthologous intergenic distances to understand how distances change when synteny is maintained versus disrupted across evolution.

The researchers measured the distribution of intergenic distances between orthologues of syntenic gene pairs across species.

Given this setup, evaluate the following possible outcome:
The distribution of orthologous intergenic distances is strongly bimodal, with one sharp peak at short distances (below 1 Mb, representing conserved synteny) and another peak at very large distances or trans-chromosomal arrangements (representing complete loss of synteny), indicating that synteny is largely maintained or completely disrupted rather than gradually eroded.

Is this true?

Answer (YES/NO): YES